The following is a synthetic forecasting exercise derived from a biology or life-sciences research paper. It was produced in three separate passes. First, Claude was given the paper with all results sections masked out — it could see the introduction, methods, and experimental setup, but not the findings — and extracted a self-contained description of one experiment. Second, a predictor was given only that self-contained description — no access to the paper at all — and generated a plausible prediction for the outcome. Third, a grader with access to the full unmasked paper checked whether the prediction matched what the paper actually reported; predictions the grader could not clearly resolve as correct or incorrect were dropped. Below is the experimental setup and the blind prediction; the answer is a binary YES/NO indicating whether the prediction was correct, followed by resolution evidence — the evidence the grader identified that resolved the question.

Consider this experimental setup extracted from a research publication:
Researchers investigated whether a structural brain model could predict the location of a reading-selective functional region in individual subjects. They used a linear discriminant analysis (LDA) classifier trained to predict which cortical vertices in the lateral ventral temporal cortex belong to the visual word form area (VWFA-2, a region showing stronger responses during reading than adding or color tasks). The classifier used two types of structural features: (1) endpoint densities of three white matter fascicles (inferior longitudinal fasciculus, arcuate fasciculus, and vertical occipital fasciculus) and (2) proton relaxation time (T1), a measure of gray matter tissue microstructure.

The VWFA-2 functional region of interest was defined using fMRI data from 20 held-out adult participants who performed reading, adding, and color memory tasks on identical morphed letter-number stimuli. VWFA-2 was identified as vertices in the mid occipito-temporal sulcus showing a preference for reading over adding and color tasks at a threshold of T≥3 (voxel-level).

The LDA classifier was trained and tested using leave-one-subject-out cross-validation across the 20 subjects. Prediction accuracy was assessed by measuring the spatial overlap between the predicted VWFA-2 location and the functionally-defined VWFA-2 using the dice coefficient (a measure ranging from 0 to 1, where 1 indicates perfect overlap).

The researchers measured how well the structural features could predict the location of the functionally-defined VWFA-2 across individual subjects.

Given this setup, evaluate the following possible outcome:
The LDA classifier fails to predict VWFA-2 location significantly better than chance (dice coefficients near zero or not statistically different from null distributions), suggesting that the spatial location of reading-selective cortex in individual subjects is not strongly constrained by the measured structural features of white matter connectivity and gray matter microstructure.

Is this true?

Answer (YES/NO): NO